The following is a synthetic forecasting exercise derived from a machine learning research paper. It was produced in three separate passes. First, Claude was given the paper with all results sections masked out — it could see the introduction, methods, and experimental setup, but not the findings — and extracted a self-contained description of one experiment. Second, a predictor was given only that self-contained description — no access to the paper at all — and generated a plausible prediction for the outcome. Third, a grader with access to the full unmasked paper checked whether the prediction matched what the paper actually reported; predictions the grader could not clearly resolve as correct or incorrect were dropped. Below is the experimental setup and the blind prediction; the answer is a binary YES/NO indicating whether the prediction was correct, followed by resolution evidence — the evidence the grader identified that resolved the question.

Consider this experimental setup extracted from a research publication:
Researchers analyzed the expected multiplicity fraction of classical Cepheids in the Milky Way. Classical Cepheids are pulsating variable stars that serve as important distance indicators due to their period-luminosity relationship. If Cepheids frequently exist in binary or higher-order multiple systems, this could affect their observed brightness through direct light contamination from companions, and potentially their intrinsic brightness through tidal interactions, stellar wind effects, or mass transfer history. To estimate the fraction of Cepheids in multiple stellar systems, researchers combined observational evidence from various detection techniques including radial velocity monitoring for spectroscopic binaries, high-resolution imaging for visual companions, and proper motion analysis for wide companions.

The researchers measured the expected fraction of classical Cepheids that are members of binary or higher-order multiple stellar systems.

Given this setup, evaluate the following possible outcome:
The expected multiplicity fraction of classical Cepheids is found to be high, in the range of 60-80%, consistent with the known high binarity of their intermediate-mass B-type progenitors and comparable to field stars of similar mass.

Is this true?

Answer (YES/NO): YES